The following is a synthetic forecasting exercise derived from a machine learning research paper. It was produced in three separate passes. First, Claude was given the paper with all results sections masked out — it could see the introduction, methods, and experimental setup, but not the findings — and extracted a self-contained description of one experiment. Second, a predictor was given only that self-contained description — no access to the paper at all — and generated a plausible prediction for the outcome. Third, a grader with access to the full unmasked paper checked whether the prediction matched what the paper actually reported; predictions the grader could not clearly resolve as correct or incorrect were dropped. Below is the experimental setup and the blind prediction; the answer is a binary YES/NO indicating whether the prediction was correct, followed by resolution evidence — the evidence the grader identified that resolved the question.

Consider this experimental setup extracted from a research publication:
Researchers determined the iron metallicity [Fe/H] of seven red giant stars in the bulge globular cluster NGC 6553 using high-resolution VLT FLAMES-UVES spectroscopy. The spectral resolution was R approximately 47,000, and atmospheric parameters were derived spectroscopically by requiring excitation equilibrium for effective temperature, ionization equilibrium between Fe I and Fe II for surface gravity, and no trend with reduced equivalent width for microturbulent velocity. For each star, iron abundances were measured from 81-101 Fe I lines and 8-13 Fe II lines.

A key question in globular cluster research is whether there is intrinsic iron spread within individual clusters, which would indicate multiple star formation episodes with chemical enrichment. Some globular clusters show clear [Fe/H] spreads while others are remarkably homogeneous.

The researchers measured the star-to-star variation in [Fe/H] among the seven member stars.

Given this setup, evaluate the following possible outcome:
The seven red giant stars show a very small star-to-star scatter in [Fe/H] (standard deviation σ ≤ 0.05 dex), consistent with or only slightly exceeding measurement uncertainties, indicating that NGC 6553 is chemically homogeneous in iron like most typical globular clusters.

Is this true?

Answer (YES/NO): NO